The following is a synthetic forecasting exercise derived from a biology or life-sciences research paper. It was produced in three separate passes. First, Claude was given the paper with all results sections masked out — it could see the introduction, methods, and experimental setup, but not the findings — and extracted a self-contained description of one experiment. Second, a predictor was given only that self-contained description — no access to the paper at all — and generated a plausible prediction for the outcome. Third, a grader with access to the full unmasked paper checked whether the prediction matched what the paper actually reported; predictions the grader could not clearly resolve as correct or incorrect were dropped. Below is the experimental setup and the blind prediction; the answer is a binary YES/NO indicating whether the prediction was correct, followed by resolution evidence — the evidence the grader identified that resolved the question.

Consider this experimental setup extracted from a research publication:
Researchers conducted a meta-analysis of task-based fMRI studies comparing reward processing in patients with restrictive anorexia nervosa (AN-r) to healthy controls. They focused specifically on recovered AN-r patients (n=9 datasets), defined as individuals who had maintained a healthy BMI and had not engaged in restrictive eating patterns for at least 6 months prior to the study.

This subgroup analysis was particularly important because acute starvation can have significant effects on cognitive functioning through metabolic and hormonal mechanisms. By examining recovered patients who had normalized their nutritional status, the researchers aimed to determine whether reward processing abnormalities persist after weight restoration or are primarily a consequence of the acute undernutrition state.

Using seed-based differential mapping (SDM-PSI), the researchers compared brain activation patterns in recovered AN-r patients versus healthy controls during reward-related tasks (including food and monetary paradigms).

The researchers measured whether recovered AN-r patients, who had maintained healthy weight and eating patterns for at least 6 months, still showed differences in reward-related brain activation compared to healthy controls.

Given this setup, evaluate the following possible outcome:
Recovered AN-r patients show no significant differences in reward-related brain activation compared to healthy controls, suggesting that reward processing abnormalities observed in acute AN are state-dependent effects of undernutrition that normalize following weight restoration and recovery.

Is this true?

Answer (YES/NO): NO